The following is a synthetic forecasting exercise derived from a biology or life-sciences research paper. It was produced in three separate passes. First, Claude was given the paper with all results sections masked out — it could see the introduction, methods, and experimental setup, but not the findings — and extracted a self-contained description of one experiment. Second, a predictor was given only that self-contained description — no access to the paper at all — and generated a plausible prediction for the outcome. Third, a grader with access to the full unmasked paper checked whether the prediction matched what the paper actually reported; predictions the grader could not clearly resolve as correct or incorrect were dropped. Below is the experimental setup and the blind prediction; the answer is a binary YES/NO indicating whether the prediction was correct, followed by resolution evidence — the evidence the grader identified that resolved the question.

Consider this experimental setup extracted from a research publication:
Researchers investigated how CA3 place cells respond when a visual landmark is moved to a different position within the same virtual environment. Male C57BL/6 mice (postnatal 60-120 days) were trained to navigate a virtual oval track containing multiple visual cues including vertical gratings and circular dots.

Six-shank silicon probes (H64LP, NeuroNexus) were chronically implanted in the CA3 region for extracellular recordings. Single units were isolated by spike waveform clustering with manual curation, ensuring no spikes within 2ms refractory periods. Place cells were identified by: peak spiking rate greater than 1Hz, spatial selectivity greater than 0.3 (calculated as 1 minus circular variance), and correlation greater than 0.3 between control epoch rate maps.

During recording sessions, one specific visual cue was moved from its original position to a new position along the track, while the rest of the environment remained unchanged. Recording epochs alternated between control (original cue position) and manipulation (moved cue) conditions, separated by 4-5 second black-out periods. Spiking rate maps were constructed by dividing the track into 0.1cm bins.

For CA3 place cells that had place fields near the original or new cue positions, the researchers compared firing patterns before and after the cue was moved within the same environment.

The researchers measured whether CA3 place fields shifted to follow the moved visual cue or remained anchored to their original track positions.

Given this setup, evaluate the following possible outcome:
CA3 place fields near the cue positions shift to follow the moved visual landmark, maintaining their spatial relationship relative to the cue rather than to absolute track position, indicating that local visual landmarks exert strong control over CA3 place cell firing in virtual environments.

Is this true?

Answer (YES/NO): YES